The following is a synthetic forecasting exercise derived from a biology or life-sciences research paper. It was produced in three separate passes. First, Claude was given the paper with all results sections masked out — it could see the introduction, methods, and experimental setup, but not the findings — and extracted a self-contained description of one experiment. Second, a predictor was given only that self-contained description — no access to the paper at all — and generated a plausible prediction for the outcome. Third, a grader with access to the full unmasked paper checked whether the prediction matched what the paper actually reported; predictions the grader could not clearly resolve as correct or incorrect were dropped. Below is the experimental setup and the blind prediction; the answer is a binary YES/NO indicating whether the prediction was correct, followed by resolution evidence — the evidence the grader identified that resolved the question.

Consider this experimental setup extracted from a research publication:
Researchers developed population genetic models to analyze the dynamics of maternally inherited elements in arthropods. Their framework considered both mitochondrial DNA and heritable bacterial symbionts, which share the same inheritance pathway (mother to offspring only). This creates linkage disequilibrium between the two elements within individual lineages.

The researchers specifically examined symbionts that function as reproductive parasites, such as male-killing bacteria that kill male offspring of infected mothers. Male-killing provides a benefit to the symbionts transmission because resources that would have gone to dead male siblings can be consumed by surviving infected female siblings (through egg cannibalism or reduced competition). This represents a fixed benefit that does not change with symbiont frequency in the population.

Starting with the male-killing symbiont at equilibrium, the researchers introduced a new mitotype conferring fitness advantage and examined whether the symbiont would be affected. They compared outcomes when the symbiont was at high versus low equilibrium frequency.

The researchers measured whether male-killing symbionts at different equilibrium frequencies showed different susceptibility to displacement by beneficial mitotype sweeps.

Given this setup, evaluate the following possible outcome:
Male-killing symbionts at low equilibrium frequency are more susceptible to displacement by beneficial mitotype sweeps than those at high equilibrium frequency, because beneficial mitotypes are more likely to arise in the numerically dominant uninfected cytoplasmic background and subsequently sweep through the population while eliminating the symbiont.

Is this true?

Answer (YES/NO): YES